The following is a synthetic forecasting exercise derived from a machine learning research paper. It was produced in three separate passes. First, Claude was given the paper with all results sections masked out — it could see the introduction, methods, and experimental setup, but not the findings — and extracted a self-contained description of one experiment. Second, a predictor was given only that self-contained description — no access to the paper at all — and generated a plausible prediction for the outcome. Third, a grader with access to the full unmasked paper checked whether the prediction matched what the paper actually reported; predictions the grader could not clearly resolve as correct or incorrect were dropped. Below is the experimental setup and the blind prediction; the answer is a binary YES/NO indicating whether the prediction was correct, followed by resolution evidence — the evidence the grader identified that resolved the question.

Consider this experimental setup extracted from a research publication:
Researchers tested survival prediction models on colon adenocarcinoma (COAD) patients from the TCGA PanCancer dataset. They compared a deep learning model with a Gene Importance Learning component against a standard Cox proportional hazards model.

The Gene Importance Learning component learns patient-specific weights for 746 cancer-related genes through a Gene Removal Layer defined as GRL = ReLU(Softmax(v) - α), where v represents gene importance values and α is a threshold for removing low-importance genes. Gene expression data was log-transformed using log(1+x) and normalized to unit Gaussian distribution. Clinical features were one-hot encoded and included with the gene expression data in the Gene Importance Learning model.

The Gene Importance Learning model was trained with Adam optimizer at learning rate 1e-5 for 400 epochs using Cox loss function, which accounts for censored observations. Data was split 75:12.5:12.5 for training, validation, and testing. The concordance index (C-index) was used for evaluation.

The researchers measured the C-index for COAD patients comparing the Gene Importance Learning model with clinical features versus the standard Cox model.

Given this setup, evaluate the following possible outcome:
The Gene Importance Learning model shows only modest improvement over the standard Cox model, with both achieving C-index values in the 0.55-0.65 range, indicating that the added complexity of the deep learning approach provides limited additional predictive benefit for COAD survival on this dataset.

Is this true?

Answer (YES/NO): NO